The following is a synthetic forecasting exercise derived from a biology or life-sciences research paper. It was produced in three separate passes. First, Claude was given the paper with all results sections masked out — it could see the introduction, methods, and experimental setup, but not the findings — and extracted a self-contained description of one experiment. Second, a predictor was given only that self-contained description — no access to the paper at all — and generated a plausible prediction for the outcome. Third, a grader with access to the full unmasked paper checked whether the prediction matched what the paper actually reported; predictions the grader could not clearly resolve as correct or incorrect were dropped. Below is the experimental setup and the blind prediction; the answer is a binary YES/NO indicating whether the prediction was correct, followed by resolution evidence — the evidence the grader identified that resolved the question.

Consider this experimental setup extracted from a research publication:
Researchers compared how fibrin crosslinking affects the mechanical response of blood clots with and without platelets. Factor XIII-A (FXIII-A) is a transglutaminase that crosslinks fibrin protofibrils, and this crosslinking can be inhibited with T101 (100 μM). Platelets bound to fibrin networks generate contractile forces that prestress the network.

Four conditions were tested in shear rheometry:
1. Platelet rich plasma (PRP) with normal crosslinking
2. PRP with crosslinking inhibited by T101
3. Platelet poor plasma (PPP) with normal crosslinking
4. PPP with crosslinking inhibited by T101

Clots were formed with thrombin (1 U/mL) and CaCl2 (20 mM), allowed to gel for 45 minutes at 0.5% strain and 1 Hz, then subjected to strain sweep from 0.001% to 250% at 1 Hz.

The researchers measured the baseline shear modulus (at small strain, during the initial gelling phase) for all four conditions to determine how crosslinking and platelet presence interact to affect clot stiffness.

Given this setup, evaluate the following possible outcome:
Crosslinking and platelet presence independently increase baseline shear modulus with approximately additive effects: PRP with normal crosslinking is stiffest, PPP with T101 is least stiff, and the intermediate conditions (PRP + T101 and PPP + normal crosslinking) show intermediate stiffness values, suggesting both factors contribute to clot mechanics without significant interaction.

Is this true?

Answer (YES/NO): NO